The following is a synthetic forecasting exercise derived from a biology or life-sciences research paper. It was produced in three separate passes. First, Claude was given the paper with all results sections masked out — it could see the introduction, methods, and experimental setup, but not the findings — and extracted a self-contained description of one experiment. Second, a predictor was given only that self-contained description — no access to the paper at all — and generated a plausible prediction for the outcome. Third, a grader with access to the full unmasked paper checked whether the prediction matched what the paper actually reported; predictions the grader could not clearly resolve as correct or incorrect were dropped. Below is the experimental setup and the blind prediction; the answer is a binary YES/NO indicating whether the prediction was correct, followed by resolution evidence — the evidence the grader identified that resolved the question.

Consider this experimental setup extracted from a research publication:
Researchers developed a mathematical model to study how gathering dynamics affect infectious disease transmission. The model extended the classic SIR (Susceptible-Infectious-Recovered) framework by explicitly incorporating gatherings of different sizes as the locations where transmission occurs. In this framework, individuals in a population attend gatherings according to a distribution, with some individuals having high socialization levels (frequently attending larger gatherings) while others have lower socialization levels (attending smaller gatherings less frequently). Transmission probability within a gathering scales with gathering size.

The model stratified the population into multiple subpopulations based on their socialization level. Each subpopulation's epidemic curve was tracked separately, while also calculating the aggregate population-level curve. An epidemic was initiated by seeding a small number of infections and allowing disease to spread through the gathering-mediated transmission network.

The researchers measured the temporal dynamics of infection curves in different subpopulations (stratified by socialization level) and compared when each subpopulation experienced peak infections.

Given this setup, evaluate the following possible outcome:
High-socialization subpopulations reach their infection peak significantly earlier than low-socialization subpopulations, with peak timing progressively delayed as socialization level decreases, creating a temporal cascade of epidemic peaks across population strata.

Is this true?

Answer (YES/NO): YES